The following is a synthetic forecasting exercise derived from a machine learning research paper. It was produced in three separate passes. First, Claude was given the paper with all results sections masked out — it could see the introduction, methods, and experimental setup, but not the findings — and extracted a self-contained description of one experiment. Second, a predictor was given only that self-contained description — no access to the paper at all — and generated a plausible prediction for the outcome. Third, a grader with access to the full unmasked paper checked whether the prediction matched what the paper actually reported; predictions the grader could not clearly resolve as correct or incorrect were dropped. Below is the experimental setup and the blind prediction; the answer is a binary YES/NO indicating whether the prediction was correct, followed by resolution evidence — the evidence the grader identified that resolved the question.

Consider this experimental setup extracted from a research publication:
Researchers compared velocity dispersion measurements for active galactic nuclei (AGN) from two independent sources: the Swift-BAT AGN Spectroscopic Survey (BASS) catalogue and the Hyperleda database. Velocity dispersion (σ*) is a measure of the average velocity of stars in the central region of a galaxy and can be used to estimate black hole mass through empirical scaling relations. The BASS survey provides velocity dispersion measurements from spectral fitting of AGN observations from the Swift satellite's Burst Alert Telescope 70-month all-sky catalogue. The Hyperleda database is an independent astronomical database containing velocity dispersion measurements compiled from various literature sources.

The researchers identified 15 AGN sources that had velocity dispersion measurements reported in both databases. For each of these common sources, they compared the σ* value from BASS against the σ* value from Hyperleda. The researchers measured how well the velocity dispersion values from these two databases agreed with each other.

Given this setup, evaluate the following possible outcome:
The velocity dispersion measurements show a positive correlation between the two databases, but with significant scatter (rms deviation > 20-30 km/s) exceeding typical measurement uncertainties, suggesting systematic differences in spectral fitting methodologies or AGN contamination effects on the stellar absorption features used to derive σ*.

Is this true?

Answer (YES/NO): NO